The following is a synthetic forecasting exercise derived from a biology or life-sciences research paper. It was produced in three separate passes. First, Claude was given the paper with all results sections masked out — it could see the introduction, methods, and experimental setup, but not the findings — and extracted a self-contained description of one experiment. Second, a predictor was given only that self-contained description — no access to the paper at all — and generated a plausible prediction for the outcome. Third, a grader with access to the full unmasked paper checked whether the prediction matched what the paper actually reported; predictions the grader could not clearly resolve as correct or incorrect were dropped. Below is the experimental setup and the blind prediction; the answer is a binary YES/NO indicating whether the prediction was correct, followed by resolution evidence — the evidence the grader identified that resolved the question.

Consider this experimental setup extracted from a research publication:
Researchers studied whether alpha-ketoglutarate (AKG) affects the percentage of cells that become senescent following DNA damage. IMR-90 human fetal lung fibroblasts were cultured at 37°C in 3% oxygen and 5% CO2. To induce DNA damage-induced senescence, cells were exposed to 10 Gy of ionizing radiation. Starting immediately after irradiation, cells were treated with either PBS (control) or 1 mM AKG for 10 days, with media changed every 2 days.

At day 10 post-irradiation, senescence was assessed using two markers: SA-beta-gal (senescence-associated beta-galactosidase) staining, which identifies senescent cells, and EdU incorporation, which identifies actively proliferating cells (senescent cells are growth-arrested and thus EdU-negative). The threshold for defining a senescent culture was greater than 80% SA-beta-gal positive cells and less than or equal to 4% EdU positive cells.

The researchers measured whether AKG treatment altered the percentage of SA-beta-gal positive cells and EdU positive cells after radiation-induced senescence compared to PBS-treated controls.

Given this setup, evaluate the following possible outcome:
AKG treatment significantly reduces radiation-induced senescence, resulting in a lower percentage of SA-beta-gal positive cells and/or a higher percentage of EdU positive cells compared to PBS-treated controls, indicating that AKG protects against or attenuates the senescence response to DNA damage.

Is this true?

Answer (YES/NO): NO